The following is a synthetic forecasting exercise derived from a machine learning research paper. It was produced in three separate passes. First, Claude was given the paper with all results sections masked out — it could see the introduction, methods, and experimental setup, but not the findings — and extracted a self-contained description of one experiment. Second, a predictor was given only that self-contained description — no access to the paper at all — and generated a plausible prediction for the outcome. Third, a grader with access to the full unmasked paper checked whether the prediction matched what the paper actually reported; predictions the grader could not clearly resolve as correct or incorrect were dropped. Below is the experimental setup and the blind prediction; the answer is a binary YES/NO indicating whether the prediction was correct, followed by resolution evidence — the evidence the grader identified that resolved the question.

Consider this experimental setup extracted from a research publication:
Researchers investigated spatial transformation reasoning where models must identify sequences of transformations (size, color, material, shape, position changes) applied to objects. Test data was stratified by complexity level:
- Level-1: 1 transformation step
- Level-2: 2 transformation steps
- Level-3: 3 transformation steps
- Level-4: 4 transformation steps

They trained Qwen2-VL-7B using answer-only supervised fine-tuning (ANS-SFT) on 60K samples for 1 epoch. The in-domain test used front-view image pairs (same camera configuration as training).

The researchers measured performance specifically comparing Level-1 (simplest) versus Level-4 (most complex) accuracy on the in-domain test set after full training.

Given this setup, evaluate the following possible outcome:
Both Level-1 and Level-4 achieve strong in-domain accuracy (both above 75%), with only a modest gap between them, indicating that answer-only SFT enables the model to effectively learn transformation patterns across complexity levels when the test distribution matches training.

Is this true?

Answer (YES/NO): YES